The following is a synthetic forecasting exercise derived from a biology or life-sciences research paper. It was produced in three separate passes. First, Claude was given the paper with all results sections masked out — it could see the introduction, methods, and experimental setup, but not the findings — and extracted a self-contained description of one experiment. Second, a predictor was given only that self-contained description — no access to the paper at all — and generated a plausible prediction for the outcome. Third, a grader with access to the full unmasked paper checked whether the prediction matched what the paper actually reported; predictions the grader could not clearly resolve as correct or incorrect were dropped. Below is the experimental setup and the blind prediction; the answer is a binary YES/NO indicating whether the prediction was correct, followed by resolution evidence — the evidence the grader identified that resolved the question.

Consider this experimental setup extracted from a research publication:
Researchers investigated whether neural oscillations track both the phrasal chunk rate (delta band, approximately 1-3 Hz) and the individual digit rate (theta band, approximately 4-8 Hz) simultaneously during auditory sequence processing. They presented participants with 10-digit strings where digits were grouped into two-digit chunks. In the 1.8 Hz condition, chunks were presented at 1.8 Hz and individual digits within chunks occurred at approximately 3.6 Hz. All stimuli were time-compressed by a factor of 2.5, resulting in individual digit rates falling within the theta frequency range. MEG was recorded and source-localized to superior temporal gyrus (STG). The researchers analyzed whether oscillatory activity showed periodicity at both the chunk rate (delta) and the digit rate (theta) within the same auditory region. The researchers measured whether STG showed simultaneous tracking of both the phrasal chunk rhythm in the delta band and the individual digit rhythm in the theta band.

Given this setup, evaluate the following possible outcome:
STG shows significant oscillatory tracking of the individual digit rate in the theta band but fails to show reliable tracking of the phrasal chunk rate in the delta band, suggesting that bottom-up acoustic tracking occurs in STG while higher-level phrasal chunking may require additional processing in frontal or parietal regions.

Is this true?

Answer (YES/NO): NO